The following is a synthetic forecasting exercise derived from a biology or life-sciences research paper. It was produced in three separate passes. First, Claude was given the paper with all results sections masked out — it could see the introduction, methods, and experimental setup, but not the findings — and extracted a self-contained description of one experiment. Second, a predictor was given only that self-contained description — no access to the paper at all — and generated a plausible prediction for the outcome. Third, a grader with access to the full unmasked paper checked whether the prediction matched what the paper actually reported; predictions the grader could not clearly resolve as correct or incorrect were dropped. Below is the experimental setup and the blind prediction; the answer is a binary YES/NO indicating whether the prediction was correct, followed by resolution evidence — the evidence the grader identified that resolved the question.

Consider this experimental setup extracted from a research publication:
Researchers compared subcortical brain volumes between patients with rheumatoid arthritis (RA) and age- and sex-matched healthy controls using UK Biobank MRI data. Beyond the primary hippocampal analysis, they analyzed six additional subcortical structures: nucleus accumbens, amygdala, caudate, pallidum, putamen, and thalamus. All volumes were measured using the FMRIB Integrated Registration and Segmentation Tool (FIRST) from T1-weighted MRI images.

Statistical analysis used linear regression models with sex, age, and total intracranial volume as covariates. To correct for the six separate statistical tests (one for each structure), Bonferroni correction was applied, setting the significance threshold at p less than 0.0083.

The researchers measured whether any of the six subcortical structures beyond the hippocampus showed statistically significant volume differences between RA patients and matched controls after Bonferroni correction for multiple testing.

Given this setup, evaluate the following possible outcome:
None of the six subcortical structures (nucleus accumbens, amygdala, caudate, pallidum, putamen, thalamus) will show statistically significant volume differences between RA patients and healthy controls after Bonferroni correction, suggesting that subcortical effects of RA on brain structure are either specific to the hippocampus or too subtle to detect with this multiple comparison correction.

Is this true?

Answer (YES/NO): NO